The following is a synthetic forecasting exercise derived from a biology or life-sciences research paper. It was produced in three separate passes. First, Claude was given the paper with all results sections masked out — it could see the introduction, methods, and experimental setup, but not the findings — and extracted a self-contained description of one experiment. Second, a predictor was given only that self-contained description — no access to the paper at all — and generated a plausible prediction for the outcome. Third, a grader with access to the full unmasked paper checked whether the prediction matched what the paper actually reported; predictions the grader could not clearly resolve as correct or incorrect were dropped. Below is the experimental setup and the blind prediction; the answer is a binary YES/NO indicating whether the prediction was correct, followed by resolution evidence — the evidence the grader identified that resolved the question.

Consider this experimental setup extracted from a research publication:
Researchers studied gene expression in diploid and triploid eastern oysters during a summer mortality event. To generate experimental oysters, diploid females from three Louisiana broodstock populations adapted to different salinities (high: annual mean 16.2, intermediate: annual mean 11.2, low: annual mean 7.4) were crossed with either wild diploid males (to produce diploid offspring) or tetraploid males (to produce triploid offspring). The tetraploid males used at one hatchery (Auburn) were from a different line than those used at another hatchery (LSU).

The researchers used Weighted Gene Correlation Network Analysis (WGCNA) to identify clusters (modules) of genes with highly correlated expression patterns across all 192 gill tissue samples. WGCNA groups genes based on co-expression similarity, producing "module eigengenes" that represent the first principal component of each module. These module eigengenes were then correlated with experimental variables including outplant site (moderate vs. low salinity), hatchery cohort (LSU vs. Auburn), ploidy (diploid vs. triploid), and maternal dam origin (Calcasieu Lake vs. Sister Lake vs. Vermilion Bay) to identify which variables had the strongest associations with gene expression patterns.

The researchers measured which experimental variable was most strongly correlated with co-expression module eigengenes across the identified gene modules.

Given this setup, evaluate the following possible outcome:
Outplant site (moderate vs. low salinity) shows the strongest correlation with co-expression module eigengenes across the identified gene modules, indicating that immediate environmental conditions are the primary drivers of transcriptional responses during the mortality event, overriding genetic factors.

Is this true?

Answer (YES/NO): YES